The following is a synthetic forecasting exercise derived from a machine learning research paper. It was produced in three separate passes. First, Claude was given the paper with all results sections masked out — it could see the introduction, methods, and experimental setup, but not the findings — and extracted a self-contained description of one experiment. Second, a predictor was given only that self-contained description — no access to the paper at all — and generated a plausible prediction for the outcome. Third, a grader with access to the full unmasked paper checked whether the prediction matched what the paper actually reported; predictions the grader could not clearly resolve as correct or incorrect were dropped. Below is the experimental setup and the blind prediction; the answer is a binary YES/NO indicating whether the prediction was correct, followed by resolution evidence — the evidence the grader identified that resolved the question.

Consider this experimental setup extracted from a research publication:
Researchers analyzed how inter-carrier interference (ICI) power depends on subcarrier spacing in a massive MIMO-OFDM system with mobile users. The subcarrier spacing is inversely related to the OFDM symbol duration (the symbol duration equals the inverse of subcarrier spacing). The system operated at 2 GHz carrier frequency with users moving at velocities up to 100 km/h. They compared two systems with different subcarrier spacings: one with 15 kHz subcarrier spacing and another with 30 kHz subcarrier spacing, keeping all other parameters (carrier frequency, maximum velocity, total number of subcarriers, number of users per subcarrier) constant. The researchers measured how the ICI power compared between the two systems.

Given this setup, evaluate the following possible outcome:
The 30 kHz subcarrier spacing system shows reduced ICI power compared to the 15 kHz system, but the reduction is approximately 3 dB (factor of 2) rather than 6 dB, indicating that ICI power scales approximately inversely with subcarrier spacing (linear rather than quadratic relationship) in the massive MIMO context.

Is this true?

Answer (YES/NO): NO